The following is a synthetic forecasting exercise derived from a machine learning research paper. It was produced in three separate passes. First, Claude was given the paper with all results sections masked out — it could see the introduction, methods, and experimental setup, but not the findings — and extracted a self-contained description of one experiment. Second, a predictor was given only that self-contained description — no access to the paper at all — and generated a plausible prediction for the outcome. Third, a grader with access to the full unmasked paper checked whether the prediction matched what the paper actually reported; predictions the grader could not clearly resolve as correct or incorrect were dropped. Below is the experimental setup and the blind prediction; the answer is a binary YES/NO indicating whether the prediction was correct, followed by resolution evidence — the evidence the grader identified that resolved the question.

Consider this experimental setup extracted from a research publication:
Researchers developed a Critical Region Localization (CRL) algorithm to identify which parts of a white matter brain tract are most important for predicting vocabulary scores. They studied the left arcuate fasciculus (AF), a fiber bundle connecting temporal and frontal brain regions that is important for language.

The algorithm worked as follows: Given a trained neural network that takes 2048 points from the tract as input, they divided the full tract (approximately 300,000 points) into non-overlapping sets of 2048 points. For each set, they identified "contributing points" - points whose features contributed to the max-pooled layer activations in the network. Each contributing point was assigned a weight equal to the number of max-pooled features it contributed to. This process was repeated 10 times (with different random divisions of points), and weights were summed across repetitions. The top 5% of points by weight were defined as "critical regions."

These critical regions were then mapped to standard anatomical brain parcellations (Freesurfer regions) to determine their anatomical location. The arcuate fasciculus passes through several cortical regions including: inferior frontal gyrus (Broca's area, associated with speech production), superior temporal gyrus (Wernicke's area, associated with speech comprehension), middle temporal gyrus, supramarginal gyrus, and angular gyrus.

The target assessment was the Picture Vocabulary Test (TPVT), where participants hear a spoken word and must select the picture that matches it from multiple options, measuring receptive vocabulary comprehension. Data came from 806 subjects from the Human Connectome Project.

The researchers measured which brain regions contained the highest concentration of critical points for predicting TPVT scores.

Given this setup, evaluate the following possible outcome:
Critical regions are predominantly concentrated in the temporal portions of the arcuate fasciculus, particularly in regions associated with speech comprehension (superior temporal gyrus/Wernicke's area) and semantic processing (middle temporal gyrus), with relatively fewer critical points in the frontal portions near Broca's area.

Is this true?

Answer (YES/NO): NO